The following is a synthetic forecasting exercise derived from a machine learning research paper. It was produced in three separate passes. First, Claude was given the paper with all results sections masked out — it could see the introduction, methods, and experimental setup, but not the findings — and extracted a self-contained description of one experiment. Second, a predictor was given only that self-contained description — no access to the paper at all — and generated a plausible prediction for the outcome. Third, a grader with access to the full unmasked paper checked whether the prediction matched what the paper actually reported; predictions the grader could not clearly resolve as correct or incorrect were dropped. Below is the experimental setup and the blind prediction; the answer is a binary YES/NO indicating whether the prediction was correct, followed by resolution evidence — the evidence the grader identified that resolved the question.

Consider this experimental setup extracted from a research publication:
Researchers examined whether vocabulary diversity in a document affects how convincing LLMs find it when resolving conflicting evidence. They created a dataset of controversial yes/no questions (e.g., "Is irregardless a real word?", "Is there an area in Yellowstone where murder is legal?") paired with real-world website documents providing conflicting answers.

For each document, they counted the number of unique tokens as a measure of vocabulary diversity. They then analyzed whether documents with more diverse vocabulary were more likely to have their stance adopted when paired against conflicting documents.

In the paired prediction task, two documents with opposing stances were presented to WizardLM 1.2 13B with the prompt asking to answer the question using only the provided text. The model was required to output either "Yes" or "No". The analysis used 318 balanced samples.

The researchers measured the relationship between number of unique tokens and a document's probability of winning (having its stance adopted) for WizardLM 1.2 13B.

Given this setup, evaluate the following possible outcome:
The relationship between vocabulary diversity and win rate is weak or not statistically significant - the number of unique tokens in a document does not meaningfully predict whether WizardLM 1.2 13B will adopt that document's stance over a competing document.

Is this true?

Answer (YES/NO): YES